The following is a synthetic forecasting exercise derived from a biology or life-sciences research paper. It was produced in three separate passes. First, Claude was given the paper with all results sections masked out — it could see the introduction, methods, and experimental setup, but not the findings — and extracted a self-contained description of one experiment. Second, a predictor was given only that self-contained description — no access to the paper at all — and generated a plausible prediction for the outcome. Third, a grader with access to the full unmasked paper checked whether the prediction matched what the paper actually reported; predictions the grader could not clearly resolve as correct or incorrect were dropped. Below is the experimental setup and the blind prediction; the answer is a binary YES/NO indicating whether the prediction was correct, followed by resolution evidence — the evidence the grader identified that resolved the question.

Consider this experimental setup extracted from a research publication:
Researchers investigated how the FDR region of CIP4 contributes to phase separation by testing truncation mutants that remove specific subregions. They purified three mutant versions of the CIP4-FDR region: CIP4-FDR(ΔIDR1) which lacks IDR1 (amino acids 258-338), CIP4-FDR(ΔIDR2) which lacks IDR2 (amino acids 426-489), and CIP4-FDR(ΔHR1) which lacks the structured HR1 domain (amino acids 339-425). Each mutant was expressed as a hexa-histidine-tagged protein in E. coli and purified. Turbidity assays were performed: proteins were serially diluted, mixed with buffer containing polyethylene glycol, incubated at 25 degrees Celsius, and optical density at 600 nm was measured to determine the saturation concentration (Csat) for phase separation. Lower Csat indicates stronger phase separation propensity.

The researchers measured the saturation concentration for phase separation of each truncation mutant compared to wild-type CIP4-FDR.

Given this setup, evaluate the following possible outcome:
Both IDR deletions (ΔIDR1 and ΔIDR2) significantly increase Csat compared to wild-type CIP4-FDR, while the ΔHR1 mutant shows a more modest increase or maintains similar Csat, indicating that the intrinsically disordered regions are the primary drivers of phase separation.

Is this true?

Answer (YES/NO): YES